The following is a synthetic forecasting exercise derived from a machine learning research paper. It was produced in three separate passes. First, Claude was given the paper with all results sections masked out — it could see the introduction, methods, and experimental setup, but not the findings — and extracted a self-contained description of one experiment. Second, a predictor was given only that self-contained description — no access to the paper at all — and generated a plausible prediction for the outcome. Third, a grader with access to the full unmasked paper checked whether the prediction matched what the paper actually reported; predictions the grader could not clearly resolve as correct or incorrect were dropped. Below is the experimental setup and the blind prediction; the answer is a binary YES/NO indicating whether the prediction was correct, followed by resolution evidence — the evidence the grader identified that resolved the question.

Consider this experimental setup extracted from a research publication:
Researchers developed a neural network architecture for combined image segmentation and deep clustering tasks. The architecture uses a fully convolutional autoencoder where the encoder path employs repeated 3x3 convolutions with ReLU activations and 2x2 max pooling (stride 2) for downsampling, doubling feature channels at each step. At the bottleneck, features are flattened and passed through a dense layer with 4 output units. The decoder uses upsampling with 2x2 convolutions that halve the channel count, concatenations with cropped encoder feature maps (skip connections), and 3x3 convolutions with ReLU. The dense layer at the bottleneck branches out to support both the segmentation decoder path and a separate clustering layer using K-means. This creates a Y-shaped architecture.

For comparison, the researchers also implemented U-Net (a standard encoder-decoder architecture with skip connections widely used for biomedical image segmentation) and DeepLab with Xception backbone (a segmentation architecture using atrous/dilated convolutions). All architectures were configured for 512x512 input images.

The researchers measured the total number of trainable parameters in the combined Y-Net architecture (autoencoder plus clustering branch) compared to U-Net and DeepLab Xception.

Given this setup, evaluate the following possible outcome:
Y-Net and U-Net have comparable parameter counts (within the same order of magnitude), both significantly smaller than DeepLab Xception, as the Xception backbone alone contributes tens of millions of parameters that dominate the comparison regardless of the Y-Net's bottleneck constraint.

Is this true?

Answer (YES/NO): NO